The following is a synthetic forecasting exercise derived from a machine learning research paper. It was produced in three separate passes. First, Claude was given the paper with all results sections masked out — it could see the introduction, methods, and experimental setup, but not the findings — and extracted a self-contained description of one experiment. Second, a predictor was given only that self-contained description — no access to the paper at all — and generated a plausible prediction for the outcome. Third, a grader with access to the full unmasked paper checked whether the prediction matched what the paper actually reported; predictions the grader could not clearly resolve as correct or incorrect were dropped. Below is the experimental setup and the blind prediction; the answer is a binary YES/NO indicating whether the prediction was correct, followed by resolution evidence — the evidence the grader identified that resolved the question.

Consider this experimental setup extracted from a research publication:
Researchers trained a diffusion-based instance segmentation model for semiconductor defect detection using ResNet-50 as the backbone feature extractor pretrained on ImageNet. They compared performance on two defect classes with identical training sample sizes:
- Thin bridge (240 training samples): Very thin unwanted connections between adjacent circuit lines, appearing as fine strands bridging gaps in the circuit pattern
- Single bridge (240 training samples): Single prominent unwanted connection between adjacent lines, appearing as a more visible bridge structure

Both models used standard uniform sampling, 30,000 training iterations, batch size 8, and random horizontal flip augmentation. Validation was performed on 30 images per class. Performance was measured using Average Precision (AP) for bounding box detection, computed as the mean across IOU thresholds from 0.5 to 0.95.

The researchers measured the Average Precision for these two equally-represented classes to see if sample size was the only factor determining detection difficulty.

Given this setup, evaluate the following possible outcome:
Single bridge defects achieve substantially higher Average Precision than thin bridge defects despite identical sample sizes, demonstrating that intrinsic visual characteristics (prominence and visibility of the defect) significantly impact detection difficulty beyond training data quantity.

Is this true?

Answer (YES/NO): NO